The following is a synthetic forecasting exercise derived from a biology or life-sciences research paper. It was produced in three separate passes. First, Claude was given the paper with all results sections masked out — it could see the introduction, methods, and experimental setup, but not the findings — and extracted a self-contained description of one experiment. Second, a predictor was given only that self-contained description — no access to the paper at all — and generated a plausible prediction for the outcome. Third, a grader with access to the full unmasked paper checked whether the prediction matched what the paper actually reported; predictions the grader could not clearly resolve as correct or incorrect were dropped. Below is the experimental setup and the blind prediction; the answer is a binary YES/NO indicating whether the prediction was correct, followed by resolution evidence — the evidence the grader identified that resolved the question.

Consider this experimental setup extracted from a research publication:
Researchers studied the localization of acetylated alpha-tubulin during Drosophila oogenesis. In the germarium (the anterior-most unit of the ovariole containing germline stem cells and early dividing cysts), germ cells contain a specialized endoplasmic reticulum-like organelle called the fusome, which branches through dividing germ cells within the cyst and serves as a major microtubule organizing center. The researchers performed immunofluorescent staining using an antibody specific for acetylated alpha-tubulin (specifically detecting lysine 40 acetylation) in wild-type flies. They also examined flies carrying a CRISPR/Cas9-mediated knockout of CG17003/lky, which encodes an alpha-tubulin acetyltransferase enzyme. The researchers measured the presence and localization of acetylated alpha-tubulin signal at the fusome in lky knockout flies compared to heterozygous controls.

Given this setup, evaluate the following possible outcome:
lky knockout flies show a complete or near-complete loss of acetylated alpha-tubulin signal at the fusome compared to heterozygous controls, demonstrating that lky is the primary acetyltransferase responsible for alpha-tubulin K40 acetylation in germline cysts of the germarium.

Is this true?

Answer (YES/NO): YES